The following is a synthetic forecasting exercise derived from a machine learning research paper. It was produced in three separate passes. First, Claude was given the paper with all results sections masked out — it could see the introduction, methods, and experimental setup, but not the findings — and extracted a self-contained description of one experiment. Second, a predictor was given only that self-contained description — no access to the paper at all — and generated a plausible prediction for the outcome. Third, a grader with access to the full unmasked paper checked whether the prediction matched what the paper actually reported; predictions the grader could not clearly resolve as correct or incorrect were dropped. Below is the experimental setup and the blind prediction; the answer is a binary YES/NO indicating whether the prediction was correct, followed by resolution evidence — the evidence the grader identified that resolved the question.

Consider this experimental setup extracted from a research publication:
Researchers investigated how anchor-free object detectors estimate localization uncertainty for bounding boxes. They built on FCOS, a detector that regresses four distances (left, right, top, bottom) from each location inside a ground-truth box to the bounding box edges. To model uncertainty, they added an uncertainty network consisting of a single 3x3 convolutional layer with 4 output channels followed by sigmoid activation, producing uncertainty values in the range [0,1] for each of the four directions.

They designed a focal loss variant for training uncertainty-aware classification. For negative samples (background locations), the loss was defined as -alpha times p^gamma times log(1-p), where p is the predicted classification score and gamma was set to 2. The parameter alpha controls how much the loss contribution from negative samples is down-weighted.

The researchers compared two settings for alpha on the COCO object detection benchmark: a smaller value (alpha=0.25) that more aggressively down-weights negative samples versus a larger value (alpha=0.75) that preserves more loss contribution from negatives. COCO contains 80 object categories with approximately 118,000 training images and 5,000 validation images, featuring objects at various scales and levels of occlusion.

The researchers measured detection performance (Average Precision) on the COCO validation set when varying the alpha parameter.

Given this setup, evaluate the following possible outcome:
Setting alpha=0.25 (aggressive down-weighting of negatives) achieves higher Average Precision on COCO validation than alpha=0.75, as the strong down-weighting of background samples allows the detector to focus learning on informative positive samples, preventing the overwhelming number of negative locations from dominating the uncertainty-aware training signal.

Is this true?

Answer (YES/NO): YES